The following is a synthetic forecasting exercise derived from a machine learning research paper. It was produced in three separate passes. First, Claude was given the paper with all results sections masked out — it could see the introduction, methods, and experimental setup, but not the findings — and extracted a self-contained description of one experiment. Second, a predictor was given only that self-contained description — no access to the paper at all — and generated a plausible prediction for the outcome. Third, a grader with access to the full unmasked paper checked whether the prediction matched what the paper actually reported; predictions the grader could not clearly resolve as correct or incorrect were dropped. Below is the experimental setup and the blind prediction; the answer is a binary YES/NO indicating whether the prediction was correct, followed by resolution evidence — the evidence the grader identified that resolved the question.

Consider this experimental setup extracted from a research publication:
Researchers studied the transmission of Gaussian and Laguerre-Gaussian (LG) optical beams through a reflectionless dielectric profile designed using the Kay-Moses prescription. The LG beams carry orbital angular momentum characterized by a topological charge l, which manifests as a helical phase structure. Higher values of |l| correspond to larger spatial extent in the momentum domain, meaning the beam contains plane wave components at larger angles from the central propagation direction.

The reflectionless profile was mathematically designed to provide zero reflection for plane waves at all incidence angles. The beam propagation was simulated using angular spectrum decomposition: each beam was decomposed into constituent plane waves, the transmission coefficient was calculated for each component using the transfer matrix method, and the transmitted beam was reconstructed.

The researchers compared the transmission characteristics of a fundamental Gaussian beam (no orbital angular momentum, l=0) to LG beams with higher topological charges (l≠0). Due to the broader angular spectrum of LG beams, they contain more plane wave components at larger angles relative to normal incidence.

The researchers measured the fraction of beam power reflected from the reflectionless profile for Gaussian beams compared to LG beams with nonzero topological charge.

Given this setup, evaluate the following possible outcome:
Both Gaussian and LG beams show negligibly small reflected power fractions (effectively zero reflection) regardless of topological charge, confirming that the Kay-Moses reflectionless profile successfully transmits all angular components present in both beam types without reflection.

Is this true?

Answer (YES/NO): YES